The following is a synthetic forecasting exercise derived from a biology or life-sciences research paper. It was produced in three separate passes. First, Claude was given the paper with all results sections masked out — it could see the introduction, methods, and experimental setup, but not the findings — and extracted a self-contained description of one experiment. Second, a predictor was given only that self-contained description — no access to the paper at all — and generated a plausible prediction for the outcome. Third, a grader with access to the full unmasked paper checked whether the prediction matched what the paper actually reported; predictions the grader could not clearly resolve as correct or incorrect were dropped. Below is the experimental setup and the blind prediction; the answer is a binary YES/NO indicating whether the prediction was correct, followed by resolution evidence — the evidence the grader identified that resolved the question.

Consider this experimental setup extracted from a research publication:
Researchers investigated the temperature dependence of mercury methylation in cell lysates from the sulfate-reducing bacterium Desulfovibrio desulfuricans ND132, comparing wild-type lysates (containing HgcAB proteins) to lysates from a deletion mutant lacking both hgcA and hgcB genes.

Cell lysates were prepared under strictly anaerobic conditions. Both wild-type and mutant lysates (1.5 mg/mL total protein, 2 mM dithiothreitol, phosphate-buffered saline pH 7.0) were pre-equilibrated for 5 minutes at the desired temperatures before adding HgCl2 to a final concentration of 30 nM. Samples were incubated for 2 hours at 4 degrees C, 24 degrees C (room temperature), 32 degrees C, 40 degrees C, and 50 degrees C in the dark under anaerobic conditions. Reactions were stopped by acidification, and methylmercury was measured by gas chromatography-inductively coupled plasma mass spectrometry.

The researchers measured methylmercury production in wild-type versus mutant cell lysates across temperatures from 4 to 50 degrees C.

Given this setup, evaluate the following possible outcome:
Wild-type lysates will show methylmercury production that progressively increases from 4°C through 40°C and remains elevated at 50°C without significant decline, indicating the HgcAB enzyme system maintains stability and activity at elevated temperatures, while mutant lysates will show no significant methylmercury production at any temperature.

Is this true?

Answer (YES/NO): NO